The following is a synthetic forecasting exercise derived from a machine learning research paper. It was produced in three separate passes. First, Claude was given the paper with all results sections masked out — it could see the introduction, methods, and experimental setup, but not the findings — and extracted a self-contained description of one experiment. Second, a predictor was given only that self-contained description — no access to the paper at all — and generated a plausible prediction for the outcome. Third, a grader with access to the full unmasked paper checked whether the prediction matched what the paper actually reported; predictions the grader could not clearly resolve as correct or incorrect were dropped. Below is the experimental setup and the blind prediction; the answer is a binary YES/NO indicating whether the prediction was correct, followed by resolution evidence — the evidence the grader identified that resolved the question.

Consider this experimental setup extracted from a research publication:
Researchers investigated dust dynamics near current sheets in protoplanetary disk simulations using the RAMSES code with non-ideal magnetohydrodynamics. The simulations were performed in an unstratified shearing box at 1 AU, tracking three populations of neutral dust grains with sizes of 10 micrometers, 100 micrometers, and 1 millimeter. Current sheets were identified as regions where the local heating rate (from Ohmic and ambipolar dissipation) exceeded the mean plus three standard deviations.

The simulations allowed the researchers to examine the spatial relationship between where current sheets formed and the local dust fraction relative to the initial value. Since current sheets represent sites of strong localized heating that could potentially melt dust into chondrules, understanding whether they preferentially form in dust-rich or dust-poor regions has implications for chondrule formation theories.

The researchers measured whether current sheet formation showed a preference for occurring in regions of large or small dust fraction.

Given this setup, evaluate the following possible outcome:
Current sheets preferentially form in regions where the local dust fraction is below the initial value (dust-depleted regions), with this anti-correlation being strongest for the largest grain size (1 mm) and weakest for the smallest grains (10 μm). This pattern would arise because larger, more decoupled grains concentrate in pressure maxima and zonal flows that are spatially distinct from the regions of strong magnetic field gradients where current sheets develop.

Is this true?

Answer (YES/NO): NO